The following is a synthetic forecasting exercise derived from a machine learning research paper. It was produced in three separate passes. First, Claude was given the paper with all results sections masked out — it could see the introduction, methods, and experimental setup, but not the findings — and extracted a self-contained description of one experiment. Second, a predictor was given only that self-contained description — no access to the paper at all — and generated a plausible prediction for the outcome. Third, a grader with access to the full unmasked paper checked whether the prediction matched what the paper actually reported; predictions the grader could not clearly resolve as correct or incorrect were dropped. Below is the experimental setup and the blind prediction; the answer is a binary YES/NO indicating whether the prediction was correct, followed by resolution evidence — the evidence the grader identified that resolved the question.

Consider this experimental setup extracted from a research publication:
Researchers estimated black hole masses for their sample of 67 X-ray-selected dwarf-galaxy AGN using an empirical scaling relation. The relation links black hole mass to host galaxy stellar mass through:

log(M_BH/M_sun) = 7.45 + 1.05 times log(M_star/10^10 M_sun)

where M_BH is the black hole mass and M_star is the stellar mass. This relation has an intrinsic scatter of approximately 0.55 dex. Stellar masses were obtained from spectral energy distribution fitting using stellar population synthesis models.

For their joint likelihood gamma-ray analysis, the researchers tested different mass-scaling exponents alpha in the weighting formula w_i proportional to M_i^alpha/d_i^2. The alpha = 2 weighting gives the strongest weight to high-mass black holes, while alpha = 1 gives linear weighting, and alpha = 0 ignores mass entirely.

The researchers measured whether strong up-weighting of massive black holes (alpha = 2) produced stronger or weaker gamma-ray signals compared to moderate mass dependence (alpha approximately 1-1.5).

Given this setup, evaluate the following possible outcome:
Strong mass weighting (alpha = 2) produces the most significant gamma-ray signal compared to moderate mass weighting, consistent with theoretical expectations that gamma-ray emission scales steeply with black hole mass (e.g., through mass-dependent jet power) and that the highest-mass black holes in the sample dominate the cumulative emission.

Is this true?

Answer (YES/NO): NO